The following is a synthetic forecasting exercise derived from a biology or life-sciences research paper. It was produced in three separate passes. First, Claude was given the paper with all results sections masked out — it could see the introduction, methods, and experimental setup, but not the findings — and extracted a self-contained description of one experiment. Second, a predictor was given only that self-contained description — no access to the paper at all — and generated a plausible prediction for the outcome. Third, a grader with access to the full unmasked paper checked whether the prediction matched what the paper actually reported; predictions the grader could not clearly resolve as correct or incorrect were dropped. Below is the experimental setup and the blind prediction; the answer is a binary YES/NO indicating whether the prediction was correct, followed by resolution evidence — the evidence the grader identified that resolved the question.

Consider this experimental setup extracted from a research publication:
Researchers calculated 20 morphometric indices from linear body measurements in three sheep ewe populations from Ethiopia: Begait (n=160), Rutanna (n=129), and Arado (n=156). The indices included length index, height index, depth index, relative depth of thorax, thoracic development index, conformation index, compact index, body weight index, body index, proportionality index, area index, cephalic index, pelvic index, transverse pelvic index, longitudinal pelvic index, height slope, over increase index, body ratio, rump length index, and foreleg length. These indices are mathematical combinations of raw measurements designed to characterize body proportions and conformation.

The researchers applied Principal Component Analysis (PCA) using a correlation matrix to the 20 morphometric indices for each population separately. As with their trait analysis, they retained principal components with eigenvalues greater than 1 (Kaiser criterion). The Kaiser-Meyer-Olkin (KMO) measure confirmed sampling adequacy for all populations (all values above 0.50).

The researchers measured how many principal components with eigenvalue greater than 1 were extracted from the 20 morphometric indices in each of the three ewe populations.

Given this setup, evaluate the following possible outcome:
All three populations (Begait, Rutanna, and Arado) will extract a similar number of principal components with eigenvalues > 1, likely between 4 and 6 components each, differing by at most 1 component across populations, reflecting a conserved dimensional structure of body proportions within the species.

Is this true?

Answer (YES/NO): YES